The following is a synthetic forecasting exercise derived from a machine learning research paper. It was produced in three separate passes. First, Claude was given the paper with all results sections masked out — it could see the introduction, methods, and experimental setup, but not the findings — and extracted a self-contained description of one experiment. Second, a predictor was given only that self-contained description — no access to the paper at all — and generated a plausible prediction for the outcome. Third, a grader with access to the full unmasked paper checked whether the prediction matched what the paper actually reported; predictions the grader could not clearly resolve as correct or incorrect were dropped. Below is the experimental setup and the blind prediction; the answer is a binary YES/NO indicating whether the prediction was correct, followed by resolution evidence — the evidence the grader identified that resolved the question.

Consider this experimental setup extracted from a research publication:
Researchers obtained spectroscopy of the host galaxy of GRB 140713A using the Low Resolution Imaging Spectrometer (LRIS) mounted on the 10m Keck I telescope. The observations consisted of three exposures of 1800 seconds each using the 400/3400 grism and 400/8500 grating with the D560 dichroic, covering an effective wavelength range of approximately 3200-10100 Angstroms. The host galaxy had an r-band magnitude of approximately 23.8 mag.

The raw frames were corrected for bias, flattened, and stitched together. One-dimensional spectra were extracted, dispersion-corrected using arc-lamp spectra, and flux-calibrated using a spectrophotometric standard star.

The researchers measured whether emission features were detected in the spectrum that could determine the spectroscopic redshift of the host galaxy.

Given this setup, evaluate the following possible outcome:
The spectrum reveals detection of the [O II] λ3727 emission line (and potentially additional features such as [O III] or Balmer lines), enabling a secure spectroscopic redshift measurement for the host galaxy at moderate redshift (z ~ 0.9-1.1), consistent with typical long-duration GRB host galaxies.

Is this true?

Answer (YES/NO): YES